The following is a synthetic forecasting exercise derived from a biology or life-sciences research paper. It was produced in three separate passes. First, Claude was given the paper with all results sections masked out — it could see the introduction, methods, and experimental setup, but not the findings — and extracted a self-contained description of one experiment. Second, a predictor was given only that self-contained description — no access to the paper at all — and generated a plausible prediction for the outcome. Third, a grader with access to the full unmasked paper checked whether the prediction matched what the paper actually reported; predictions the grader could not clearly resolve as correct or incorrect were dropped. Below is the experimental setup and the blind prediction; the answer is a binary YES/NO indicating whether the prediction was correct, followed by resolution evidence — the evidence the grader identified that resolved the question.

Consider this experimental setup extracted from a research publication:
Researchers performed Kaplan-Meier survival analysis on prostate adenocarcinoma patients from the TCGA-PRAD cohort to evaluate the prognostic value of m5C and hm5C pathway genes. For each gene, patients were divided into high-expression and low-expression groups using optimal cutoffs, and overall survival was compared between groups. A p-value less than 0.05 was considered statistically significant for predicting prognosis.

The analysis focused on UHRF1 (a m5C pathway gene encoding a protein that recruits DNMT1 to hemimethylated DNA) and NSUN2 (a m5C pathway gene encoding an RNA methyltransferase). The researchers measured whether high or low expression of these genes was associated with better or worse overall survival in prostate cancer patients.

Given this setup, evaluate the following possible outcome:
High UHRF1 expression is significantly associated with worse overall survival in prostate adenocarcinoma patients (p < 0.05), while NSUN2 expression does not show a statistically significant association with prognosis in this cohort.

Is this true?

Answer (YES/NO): NO